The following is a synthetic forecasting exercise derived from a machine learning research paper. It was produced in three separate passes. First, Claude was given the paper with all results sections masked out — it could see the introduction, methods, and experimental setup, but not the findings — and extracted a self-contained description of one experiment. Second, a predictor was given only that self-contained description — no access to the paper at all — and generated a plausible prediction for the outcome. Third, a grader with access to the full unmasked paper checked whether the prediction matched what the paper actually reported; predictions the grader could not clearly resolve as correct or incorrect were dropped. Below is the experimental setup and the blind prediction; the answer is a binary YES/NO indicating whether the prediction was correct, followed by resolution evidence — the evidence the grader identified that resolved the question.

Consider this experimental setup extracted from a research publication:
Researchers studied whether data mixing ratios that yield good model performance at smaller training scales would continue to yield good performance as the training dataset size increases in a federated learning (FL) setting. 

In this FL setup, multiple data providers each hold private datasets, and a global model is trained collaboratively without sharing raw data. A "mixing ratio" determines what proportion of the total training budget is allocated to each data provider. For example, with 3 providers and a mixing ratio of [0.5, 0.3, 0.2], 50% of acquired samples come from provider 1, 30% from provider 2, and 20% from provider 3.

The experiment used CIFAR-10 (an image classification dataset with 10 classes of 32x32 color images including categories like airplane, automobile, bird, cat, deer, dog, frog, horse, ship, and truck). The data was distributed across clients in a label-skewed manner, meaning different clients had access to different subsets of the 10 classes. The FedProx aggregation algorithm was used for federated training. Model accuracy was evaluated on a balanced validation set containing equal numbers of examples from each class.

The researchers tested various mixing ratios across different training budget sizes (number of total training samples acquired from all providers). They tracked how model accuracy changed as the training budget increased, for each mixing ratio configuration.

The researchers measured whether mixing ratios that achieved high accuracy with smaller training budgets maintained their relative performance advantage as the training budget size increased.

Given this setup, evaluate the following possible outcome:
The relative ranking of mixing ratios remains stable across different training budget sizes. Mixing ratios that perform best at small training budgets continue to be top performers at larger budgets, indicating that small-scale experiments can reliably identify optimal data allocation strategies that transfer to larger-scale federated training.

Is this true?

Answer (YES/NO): YES